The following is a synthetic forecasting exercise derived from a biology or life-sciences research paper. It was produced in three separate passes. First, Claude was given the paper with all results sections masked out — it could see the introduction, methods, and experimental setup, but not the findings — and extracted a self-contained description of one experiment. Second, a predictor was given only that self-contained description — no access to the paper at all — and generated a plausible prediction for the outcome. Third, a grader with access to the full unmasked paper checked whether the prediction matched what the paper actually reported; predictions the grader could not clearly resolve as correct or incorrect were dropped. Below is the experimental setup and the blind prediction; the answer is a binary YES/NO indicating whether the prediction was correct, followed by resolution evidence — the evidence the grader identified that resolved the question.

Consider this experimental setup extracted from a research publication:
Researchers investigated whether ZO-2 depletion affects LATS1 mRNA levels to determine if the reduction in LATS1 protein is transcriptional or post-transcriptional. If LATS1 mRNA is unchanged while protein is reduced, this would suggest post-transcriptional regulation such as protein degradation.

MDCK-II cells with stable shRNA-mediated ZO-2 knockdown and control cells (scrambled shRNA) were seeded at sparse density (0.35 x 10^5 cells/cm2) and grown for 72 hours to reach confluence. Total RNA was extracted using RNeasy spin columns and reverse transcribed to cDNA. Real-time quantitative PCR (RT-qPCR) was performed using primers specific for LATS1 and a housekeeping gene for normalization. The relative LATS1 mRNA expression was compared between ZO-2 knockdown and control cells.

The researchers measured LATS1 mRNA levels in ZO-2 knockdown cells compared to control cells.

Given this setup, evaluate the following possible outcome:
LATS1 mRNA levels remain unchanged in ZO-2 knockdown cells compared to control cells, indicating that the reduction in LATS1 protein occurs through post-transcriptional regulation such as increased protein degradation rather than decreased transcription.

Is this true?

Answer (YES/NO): YES